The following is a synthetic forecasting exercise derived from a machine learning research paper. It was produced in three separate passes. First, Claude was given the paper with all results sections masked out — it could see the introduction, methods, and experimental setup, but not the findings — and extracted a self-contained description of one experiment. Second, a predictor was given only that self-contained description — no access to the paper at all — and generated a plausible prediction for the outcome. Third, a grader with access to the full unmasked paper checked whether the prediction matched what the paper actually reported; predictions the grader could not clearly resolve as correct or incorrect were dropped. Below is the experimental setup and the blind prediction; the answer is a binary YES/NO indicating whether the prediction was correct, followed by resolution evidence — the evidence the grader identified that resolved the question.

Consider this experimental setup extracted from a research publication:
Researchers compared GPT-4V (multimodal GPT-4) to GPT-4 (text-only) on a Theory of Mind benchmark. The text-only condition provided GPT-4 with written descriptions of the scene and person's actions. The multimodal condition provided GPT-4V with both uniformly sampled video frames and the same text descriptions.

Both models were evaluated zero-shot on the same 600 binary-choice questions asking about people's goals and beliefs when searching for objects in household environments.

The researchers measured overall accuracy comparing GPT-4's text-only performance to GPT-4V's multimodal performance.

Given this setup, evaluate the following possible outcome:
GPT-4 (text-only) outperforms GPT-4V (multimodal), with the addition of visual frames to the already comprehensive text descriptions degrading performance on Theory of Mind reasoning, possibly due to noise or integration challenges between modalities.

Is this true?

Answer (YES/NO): YES